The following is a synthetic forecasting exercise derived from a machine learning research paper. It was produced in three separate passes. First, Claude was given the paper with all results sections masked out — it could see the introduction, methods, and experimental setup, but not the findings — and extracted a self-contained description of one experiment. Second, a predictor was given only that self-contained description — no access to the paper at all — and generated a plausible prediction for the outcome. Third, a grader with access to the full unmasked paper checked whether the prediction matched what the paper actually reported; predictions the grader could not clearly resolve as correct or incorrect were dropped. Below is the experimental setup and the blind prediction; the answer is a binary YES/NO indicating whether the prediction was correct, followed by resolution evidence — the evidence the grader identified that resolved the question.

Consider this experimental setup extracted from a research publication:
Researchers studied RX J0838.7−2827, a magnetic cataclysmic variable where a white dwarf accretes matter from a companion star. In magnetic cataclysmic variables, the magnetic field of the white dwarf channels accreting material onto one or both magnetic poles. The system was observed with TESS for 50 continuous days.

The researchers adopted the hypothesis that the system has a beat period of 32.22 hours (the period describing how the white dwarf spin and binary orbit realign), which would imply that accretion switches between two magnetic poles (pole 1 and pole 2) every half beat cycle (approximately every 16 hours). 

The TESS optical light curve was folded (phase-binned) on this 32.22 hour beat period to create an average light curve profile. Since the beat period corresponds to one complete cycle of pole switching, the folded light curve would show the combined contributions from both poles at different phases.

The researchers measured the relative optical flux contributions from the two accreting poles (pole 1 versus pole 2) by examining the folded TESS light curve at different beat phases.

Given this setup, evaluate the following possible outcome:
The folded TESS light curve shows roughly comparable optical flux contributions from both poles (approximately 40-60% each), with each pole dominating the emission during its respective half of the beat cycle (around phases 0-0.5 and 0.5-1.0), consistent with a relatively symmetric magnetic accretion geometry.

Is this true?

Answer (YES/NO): YES